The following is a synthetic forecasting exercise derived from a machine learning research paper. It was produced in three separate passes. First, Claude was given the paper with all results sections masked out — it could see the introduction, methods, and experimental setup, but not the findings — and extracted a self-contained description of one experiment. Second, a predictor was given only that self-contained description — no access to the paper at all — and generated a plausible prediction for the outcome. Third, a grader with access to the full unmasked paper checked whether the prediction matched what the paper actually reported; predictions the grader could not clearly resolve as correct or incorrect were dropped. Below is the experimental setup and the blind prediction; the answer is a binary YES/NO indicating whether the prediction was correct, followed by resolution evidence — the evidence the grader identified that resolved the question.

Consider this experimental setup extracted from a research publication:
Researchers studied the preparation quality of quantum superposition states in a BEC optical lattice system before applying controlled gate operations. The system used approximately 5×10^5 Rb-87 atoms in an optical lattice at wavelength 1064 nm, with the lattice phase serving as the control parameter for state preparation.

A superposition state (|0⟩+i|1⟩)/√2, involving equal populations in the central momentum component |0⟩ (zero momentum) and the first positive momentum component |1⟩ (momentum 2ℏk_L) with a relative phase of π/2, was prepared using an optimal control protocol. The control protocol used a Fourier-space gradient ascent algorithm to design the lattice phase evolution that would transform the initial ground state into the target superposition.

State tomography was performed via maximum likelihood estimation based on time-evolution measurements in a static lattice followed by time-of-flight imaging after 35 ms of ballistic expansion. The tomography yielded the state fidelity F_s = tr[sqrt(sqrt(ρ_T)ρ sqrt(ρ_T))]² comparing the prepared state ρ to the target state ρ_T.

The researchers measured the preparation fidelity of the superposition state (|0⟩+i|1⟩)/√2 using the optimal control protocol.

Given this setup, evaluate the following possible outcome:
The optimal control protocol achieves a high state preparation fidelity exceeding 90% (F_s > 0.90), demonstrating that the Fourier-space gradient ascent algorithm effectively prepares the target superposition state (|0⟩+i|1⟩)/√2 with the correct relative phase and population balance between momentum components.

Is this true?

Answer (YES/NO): YES